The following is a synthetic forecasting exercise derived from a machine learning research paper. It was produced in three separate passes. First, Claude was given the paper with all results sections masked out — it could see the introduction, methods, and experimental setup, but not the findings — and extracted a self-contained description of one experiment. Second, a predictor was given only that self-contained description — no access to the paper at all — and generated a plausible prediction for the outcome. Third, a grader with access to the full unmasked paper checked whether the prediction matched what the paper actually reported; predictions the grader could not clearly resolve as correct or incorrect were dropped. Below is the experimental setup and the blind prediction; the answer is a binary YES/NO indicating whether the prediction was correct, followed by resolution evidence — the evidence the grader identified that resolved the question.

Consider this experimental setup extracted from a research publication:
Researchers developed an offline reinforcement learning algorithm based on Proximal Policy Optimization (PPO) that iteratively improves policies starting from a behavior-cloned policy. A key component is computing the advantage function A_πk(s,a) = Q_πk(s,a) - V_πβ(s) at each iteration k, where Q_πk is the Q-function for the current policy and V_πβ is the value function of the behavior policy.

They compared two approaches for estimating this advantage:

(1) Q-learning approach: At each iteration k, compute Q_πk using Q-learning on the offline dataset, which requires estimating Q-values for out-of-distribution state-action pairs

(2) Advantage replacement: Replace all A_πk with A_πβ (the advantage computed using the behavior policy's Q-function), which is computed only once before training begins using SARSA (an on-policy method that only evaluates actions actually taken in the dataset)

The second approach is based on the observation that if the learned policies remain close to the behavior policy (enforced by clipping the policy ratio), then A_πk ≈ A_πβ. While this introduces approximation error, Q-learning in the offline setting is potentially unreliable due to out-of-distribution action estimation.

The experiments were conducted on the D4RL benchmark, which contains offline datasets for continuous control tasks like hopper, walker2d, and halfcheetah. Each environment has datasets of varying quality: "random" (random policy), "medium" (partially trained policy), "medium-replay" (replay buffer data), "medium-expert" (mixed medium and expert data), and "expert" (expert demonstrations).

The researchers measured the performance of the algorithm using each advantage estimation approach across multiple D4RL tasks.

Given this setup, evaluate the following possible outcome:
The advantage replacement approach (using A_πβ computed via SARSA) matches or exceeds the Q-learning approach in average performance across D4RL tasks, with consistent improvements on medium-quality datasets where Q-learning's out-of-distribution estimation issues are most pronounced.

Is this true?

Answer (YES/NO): YES